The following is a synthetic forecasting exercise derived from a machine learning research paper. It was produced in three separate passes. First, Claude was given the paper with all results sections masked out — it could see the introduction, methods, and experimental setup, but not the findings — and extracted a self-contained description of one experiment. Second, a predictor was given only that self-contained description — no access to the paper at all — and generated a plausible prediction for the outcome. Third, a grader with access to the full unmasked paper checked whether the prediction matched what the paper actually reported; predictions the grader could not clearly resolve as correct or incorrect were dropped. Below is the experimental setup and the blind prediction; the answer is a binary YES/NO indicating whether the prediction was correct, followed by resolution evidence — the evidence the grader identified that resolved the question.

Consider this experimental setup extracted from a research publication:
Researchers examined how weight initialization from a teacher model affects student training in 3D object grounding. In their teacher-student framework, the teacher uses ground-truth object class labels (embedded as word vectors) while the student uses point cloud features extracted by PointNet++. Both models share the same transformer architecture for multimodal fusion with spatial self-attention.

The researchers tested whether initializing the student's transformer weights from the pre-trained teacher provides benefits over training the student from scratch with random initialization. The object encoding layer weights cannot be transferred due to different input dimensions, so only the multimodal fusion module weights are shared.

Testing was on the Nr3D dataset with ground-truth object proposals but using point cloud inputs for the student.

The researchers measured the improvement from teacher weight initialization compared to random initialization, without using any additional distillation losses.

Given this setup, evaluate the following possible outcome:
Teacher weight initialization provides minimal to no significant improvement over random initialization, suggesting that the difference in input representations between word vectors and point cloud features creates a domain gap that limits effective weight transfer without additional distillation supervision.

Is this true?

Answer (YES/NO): NO